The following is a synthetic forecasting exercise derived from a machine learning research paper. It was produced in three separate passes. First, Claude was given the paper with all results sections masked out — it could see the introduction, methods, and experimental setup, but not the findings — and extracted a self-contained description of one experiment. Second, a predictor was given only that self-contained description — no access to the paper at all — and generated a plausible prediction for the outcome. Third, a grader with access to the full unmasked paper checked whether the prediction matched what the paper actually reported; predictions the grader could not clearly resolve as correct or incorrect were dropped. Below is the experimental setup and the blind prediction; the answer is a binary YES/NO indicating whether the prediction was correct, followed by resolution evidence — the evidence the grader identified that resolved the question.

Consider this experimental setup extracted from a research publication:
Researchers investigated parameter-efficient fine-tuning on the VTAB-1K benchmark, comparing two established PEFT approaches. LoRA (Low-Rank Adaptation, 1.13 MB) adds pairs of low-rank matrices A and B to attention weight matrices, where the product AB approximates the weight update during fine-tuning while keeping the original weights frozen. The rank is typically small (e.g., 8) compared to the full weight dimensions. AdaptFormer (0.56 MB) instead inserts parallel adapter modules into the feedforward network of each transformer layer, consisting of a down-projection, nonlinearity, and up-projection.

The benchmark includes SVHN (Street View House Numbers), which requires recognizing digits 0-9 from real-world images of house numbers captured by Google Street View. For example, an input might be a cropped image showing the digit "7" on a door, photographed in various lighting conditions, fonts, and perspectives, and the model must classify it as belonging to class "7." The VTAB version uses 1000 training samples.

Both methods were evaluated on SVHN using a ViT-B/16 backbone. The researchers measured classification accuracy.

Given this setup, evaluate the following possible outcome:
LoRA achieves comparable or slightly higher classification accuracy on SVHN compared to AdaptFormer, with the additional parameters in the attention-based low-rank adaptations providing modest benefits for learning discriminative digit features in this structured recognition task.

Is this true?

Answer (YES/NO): NO